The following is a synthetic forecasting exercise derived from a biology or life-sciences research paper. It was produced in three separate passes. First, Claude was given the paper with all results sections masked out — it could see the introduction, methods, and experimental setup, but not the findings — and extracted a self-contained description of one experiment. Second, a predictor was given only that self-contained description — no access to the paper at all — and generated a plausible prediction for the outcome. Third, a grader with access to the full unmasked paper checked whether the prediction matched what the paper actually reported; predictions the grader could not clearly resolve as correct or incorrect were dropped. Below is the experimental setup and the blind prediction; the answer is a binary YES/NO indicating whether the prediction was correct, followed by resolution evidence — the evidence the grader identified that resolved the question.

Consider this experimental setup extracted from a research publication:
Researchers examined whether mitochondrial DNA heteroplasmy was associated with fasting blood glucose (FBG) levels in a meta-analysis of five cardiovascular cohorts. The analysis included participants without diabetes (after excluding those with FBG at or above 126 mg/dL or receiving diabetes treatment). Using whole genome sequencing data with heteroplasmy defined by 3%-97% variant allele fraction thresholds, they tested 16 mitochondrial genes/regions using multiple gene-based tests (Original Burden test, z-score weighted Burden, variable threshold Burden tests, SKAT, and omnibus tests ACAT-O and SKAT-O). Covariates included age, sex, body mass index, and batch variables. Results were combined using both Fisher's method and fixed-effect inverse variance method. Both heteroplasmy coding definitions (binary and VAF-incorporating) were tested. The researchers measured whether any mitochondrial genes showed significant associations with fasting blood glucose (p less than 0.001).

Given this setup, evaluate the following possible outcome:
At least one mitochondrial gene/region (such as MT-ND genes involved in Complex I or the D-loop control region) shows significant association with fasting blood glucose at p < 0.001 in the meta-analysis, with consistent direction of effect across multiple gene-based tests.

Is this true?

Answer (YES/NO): NO